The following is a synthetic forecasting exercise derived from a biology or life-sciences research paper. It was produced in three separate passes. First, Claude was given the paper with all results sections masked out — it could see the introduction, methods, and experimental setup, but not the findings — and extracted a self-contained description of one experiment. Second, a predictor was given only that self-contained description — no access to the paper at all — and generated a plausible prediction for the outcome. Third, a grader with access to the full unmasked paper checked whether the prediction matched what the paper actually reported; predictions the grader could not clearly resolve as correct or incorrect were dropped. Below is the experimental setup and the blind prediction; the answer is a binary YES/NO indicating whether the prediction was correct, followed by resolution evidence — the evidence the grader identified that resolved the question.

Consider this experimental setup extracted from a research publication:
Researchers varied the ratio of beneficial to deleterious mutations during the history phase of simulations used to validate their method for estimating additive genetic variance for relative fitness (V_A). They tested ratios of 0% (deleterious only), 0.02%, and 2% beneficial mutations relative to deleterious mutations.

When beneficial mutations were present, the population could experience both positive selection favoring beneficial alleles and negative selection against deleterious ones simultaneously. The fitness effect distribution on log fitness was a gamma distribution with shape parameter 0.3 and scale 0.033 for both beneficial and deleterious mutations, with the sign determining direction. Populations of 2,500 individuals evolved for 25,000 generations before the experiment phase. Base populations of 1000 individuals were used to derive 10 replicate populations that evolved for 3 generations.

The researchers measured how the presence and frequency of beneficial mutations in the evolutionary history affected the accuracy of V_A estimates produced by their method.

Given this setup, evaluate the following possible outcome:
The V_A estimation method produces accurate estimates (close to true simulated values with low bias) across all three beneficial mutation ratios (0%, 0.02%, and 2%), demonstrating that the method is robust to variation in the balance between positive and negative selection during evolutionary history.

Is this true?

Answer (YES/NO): YES